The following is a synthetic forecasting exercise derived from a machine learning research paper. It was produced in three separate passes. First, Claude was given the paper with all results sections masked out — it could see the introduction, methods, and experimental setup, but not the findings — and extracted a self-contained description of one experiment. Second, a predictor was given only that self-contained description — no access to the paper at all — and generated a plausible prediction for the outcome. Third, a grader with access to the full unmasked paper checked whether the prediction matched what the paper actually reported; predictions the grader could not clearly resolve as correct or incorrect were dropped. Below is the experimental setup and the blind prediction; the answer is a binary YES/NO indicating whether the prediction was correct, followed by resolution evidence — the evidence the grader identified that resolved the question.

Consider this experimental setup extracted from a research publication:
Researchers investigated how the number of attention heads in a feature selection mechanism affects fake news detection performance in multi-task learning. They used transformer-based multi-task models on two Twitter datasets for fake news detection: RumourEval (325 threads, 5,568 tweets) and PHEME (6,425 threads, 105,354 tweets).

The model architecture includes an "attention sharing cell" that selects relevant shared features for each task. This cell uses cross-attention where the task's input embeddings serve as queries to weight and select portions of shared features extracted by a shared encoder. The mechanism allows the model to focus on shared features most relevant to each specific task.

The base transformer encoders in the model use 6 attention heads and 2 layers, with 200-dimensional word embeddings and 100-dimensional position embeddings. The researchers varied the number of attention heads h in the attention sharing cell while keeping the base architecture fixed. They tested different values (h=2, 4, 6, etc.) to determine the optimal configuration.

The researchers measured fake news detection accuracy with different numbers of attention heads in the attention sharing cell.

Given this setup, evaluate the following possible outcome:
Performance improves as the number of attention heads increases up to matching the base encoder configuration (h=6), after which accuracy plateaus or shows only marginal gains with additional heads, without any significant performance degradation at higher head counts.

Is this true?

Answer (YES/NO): NO